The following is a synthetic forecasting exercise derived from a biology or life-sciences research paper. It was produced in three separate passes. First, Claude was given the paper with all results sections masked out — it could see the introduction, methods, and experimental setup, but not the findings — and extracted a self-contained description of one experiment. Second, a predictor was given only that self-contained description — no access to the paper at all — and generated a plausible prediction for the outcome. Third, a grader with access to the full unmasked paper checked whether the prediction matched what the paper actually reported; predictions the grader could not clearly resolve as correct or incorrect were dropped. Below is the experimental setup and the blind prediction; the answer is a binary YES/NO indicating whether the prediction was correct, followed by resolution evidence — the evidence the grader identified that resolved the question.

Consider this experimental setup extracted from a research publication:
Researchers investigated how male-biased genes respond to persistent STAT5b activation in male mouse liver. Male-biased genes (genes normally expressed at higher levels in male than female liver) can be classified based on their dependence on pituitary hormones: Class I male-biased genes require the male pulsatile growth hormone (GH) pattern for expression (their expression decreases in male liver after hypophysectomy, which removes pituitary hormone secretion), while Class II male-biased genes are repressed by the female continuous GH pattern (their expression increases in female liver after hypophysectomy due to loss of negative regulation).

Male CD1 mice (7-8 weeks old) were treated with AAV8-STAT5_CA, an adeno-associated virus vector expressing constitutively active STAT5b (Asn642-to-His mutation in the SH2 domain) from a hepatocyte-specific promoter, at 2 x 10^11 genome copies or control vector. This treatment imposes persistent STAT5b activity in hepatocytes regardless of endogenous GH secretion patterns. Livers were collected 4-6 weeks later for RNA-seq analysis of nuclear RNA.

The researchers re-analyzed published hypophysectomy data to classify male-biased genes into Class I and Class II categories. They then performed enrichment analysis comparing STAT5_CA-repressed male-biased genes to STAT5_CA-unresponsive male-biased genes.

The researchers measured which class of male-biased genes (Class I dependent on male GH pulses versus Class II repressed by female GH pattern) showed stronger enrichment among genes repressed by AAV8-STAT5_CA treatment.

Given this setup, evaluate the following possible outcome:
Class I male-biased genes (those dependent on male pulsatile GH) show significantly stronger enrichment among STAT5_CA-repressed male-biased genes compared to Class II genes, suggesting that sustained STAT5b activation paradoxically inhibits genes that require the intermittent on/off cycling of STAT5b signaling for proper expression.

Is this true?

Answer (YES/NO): NO